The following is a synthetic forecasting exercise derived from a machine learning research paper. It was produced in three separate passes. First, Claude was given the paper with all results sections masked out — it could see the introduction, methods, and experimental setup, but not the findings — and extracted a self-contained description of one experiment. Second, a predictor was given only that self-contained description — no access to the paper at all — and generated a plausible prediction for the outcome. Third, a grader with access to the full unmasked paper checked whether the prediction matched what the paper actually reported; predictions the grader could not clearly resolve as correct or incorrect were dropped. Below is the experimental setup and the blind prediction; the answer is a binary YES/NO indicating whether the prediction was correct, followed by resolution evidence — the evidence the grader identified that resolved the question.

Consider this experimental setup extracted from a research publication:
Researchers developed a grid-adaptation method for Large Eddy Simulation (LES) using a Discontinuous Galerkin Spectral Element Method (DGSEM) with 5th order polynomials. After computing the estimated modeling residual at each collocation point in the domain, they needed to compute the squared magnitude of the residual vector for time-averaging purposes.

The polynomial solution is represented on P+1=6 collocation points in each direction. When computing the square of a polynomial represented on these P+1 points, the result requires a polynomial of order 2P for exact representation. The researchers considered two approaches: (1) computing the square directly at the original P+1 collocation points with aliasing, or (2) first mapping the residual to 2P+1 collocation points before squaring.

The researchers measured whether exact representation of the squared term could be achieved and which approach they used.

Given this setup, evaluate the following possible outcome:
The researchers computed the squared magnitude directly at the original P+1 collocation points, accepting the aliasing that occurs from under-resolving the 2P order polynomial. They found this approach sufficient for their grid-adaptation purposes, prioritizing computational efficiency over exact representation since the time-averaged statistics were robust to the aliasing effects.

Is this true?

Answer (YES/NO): NO